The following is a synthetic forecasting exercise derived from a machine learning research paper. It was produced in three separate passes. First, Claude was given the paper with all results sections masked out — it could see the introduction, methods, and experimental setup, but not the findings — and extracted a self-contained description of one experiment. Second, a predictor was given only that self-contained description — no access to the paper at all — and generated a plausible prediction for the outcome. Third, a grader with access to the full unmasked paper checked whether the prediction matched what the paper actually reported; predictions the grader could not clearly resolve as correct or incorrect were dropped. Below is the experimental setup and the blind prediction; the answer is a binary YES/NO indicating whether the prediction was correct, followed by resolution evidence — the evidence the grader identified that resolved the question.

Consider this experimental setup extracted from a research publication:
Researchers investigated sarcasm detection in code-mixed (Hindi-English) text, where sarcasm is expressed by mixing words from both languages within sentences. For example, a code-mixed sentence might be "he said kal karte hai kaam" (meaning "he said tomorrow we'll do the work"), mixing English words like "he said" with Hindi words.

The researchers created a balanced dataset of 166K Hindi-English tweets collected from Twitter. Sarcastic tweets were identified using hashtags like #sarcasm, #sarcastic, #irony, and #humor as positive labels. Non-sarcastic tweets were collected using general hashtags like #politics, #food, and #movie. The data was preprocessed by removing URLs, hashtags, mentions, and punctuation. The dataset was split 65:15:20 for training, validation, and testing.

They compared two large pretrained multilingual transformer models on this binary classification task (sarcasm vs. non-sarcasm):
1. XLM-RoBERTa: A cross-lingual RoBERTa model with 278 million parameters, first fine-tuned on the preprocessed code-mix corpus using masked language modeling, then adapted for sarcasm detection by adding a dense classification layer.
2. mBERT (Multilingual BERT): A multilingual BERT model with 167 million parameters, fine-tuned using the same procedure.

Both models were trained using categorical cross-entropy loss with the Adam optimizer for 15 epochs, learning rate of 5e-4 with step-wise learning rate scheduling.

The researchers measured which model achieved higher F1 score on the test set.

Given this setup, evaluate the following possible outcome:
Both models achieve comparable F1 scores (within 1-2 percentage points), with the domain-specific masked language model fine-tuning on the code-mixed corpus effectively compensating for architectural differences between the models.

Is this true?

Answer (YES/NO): YES